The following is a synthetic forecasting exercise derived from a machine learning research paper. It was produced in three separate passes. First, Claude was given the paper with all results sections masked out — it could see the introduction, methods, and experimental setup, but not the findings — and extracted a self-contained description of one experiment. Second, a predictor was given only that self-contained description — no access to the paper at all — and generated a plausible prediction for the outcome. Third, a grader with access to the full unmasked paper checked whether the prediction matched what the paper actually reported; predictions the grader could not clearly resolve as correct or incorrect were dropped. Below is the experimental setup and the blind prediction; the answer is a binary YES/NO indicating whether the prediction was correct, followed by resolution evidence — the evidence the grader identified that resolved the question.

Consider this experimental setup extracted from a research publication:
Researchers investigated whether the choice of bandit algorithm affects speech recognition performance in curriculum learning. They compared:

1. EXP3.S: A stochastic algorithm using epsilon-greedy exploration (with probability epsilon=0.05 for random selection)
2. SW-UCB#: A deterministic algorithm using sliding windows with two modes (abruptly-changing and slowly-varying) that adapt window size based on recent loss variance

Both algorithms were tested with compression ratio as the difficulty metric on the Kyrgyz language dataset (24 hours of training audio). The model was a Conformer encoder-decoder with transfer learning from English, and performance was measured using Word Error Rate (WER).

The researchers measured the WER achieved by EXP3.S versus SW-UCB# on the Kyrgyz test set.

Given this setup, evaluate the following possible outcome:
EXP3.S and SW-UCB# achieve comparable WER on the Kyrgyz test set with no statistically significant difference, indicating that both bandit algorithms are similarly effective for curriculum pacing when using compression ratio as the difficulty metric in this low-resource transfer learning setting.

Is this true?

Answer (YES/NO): NO